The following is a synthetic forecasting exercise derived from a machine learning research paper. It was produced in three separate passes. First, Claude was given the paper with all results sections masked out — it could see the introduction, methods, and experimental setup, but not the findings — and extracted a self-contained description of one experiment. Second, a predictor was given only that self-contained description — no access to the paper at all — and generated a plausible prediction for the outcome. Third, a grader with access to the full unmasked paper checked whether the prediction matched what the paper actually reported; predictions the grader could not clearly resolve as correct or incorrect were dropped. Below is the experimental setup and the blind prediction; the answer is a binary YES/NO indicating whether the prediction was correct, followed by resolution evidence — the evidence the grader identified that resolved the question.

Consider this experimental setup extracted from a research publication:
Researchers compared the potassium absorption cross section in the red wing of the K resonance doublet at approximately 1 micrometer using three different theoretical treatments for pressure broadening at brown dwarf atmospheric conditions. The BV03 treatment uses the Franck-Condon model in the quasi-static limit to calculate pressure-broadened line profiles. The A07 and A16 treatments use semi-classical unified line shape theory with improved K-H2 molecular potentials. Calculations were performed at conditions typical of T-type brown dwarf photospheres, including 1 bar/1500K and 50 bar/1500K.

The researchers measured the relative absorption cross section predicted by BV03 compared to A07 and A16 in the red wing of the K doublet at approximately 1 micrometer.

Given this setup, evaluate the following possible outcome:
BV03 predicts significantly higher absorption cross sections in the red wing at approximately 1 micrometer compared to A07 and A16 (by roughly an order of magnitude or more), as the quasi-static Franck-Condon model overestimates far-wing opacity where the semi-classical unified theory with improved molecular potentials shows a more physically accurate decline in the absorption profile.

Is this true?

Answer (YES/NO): NO